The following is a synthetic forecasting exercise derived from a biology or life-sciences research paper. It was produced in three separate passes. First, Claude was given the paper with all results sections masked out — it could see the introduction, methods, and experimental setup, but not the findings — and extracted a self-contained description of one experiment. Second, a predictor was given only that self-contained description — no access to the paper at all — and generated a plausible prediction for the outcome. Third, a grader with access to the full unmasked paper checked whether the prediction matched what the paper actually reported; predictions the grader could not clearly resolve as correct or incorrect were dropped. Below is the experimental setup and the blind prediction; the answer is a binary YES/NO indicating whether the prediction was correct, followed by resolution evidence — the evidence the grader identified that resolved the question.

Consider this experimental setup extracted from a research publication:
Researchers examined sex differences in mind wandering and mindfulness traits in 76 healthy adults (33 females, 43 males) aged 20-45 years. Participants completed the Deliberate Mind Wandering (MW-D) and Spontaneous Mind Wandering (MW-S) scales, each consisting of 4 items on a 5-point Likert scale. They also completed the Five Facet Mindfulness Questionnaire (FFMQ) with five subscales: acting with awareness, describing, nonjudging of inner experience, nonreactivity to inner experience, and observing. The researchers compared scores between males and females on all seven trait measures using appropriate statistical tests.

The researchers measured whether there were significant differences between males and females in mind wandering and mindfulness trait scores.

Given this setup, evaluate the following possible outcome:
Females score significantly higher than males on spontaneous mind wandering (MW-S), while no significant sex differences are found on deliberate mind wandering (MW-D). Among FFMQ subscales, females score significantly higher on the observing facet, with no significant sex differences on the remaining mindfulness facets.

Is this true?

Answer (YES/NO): NO